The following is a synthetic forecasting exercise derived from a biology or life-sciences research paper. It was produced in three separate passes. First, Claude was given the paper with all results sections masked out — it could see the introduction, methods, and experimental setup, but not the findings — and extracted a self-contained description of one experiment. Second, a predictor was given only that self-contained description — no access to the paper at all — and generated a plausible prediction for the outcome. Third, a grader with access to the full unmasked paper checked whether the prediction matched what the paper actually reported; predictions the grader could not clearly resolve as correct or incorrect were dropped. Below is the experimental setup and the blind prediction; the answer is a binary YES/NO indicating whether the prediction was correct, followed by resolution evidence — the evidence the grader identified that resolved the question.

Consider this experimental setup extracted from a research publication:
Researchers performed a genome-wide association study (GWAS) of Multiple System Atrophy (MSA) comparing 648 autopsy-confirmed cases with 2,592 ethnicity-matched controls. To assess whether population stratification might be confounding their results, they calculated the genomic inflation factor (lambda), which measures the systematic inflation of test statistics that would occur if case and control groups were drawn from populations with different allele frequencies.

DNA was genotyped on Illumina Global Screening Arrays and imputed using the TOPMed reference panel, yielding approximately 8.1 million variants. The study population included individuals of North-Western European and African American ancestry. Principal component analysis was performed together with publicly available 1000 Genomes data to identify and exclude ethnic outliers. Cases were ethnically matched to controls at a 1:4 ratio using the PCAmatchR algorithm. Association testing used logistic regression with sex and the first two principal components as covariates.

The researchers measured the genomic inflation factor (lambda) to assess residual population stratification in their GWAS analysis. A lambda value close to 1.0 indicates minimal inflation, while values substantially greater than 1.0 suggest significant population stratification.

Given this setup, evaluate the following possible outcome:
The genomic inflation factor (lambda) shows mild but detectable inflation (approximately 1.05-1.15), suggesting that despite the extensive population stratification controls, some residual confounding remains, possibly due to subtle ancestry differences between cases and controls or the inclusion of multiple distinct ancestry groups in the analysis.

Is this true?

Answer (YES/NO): NO